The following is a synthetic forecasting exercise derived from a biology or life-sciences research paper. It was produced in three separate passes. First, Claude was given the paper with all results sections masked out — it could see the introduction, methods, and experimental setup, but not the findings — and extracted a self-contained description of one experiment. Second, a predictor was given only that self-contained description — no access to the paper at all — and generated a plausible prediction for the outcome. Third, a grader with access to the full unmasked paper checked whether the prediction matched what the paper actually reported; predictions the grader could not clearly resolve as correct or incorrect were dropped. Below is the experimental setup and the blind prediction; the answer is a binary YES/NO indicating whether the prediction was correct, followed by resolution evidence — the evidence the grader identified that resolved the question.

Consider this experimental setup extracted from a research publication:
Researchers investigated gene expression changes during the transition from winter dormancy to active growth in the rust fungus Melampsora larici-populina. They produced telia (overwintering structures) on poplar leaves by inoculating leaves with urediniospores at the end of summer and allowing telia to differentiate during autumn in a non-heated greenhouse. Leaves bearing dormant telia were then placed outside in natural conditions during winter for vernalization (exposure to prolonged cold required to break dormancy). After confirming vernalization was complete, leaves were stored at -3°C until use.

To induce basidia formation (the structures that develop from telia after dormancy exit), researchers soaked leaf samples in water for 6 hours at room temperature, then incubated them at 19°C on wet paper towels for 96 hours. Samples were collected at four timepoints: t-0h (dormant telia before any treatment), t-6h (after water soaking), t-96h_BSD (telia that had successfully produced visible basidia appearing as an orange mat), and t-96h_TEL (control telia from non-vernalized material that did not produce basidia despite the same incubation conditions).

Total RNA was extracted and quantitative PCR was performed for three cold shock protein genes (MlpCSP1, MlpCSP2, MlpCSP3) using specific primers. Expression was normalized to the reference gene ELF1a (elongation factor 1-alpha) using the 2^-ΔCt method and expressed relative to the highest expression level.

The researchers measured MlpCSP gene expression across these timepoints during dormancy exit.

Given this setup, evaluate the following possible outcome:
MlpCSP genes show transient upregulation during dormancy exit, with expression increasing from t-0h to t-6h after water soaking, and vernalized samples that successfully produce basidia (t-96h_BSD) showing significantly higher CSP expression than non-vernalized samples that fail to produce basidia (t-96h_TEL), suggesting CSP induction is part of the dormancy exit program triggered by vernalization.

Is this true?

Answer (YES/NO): YES